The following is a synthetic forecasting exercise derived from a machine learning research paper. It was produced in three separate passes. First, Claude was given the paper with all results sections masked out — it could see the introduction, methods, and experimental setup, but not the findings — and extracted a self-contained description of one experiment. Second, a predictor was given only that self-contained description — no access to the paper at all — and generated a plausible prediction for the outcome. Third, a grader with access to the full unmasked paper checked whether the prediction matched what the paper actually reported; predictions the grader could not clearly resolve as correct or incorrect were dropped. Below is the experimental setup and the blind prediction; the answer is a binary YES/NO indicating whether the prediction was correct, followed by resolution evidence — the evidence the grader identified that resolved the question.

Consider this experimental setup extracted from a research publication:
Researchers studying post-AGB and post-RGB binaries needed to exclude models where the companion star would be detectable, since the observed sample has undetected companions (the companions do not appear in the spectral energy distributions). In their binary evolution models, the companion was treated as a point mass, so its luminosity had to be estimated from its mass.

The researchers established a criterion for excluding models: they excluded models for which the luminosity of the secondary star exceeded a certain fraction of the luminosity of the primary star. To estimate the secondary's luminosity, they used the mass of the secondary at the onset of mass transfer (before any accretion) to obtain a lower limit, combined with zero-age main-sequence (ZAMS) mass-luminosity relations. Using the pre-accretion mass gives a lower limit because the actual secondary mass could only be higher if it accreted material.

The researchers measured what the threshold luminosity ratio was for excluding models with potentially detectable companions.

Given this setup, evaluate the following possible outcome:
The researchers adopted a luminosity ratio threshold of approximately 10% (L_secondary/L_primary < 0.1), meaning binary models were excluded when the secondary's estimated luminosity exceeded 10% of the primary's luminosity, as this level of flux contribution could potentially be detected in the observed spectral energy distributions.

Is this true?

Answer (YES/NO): NO